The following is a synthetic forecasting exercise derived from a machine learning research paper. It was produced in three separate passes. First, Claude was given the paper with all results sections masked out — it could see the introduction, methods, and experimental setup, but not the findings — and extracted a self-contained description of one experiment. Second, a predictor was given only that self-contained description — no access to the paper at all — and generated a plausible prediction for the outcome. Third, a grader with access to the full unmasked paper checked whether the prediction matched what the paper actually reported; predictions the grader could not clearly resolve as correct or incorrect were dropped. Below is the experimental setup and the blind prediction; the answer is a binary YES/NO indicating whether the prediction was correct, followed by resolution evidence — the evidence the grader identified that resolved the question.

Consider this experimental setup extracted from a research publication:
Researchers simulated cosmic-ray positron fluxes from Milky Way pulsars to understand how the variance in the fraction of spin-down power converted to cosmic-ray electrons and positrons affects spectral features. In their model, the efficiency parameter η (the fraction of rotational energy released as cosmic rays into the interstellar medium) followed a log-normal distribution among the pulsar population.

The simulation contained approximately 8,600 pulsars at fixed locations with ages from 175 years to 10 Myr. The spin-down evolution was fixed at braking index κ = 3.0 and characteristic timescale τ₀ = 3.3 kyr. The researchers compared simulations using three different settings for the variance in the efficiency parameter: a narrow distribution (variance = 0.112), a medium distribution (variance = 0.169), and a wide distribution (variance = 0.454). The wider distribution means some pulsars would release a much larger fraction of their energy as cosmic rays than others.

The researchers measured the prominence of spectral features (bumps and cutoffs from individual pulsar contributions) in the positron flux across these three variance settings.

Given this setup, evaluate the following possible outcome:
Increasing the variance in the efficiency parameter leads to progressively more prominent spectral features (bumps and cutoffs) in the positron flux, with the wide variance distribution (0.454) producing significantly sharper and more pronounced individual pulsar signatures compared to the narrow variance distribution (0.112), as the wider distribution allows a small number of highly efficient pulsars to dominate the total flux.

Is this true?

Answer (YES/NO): YES